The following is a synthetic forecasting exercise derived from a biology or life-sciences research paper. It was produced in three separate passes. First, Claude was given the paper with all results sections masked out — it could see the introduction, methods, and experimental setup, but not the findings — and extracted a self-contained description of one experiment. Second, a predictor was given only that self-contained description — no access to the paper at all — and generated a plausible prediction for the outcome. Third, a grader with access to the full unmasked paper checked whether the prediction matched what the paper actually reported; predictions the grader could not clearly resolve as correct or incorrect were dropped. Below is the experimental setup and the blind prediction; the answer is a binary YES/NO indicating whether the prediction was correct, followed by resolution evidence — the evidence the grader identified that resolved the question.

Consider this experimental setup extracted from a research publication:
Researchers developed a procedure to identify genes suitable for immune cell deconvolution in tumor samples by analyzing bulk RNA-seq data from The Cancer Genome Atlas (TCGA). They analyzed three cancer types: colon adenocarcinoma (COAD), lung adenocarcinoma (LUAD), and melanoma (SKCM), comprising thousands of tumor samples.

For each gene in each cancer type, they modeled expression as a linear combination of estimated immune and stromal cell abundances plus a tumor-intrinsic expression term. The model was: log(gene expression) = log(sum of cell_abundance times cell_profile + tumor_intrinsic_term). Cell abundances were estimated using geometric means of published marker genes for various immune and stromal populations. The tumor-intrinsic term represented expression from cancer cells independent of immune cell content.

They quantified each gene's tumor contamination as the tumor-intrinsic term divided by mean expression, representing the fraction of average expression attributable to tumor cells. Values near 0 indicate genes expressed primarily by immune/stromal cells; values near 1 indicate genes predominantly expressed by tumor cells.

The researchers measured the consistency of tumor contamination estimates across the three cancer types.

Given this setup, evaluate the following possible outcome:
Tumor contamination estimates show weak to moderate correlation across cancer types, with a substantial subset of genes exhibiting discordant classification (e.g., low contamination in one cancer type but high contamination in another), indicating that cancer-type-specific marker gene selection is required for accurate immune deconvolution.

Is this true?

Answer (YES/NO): NO